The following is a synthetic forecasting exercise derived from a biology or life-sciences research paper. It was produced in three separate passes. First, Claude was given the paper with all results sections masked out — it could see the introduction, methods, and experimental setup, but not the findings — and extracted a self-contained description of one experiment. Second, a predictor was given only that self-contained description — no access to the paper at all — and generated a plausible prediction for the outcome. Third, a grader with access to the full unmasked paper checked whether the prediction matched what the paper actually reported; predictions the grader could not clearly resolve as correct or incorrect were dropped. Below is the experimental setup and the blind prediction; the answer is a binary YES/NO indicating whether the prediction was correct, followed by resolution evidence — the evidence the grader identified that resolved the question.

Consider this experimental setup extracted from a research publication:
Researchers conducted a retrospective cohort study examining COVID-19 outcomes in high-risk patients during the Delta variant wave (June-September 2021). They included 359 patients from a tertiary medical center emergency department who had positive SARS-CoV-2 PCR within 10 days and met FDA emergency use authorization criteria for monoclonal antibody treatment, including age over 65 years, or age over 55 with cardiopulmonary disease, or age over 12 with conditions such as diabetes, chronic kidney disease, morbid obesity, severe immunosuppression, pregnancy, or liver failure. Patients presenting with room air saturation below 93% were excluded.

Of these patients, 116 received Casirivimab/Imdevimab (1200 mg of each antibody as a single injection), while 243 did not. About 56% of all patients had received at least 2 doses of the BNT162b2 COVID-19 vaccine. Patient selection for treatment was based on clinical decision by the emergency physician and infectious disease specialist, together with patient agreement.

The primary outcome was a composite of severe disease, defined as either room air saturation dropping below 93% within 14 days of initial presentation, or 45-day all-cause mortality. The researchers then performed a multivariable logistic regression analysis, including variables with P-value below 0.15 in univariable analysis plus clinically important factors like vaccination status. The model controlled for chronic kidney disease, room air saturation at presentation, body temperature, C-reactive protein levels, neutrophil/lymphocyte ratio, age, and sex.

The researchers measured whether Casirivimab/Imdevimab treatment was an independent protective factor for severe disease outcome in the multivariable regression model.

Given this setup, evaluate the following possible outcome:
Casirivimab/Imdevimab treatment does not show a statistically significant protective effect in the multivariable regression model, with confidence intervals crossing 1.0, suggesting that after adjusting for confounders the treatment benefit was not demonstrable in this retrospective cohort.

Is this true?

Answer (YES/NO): YES